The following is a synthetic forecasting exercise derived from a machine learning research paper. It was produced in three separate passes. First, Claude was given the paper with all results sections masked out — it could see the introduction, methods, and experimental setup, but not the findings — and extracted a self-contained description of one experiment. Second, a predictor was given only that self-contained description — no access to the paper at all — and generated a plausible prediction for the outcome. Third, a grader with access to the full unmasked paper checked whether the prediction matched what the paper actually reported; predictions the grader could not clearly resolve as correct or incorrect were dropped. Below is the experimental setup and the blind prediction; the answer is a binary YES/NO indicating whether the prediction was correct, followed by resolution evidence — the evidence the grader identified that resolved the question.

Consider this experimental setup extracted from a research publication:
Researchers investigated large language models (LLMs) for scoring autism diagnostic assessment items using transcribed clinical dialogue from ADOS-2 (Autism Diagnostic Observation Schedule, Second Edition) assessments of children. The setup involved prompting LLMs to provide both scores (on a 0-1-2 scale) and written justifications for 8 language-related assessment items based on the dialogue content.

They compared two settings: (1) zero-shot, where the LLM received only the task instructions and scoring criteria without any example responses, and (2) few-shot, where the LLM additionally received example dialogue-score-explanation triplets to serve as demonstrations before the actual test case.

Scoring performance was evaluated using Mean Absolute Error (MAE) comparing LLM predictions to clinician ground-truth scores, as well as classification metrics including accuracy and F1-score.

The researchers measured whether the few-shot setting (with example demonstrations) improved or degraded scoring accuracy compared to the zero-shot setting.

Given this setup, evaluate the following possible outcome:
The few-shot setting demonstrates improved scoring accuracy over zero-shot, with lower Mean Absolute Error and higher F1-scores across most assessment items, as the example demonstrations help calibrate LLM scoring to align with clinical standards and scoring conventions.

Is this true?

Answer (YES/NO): NO